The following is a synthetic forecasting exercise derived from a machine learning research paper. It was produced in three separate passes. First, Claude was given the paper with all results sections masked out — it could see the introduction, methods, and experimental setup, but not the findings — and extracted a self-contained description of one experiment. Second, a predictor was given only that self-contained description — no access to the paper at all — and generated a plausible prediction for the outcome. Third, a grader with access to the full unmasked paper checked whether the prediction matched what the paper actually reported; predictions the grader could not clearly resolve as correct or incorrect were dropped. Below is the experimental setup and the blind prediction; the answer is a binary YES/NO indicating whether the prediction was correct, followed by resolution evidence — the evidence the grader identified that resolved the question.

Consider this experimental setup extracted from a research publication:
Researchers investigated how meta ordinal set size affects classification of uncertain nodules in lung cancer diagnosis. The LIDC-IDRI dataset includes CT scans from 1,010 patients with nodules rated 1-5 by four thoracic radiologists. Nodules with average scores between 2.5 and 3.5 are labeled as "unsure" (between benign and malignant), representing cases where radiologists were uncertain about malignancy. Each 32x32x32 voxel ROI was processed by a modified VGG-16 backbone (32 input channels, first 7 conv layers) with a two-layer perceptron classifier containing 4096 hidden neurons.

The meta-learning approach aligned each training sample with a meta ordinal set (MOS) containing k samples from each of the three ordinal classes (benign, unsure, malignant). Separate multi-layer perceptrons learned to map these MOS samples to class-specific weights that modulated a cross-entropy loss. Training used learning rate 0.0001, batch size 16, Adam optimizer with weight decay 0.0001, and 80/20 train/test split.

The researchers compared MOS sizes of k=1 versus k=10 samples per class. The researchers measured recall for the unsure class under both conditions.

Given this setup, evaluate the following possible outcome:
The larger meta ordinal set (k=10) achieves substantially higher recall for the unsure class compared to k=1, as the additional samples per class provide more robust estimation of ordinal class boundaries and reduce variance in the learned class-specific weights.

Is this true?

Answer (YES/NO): YES